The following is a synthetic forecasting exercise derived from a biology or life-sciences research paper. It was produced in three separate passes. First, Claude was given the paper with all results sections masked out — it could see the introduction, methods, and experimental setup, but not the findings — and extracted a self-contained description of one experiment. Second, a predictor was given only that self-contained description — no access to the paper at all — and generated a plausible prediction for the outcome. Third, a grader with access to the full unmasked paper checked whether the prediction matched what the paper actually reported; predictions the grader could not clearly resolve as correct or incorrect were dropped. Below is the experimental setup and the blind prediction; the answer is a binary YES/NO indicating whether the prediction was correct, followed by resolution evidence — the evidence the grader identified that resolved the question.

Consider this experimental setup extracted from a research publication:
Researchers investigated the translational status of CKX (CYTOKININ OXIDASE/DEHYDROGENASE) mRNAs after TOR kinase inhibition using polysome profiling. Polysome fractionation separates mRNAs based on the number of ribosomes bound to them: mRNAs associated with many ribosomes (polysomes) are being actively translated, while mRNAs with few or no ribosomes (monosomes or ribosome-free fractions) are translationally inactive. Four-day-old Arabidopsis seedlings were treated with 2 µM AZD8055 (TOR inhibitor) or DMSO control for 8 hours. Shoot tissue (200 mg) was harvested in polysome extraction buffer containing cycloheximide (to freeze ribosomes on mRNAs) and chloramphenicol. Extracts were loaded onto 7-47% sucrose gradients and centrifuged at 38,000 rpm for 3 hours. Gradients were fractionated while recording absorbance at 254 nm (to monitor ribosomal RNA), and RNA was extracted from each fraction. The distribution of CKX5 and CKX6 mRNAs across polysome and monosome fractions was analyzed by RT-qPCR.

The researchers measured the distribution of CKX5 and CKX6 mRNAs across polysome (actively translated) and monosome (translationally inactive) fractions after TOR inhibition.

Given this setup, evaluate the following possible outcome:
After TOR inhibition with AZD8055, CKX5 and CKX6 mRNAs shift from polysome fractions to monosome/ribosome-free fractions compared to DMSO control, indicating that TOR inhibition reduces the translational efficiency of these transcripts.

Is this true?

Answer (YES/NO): NO